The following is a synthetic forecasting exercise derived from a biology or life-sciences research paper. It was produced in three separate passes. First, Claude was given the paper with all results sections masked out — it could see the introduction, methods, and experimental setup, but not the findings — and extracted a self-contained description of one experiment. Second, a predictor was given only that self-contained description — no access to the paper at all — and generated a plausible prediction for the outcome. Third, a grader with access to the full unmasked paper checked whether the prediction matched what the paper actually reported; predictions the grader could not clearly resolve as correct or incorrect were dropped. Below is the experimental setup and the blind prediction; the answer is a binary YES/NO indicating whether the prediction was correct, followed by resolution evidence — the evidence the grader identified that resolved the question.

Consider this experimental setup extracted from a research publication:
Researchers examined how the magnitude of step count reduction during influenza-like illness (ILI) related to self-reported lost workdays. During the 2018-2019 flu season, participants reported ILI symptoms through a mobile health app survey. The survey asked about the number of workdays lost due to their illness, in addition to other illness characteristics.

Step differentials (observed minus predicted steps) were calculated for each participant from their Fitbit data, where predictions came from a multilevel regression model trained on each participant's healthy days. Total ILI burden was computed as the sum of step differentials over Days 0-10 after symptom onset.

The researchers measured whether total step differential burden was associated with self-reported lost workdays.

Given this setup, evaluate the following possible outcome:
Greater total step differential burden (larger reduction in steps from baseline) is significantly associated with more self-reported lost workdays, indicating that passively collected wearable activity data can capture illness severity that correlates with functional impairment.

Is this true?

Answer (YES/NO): YES